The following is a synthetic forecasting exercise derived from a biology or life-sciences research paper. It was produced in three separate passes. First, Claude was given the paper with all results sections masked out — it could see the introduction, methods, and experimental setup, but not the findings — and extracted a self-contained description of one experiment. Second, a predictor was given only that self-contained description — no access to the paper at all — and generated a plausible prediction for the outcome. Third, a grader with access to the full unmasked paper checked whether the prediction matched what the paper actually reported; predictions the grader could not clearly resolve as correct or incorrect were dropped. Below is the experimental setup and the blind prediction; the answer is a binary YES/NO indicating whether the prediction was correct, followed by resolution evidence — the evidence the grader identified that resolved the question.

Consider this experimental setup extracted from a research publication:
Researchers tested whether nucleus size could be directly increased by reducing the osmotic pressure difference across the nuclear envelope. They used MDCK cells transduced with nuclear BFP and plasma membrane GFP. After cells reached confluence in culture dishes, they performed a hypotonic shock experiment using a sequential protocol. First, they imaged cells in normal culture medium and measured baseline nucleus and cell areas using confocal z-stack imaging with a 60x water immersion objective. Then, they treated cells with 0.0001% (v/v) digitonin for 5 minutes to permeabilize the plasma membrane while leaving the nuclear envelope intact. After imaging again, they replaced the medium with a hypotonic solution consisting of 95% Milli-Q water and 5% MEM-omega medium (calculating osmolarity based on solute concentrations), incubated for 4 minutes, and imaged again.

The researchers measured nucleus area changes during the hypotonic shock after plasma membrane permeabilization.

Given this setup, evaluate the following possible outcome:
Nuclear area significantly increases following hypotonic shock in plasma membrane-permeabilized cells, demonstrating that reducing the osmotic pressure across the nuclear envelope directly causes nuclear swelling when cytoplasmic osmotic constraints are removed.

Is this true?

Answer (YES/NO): YES